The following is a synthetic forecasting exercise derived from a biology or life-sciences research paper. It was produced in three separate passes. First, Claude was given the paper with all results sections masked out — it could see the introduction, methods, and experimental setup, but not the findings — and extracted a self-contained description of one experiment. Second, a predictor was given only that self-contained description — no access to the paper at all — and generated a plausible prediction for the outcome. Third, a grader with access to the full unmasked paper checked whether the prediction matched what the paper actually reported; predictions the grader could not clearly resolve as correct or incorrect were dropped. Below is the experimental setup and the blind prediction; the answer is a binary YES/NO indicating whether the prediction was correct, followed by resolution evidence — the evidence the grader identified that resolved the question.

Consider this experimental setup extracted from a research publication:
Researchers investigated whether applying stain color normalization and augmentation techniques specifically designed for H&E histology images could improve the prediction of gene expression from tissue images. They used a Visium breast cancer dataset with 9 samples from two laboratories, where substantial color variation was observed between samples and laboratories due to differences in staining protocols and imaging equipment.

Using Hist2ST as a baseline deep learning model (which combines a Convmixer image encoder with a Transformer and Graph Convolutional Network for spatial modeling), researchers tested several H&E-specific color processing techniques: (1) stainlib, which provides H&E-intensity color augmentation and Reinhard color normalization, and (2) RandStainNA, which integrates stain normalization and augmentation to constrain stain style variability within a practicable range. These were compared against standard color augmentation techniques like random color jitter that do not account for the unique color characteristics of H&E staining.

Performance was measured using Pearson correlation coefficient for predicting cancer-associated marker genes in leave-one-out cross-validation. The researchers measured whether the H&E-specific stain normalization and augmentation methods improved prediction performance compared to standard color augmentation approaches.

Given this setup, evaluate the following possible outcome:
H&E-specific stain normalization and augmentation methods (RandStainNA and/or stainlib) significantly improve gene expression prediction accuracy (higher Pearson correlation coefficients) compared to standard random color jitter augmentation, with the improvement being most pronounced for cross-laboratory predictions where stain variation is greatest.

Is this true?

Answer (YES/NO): NO